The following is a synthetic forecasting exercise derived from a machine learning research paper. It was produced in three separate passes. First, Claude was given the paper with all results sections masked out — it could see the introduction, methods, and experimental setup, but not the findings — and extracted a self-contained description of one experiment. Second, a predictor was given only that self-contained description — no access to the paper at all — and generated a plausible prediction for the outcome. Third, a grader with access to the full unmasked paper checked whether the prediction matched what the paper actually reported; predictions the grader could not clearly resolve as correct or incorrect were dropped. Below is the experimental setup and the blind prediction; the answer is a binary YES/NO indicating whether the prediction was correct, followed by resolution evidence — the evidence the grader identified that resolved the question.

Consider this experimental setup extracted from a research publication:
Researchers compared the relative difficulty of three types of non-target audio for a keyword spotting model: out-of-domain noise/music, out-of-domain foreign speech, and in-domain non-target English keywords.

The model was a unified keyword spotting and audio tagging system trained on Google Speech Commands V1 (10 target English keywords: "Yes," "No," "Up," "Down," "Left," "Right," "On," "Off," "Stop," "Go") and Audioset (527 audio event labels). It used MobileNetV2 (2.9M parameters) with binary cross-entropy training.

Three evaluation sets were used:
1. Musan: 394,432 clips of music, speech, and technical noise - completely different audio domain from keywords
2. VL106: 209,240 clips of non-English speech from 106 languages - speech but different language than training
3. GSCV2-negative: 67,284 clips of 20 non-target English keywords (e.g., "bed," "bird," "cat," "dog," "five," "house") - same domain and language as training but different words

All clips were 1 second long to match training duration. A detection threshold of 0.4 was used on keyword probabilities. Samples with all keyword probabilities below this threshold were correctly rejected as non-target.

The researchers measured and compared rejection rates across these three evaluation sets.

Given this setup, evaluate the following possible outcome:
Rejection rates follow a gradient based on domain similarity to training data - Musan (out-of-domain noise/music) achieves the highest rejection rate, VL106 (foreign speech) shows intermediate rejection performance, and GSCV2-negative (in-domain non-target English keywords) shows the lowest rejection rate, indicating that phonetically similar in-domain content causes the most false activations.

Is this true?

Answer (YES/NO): NO